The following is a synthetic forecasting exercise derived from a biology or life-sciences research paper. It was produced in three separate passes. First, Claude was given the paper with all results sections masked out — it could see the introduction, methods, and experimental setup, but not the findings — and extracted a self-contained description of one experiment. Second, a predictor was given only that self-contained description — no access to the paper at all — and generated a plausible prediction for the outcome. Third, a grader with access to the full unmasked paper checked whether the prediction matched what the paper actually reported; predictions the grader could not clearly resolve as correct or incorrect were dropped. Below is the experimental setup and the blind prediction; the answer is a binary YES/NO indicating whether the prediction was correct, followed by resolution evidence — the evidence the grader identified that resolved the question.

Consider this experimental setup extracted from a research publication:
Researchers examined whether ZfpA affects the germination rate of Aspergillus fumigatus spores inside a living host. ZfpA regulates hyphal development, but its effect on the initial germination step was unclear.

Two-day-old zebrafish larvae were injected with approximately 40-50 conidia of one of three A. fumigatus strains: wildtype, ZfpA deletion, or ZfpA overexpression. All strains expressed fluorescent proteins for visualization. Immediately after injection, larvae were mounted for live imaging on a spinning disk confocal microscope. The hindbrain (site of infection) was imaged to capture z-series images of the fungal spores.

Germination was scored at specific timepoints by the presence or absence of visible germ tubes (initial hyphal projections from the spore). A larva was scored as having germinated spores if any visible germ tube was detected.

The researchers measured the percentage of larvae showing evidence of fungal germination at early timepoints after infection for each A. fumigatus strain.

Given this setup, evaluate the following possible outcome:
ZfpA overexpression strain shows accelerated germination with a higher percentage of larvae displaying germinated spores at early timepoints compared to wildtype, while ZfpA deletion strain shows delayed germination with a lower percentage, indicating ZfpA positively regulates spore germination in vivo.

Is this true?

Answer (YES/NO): NO